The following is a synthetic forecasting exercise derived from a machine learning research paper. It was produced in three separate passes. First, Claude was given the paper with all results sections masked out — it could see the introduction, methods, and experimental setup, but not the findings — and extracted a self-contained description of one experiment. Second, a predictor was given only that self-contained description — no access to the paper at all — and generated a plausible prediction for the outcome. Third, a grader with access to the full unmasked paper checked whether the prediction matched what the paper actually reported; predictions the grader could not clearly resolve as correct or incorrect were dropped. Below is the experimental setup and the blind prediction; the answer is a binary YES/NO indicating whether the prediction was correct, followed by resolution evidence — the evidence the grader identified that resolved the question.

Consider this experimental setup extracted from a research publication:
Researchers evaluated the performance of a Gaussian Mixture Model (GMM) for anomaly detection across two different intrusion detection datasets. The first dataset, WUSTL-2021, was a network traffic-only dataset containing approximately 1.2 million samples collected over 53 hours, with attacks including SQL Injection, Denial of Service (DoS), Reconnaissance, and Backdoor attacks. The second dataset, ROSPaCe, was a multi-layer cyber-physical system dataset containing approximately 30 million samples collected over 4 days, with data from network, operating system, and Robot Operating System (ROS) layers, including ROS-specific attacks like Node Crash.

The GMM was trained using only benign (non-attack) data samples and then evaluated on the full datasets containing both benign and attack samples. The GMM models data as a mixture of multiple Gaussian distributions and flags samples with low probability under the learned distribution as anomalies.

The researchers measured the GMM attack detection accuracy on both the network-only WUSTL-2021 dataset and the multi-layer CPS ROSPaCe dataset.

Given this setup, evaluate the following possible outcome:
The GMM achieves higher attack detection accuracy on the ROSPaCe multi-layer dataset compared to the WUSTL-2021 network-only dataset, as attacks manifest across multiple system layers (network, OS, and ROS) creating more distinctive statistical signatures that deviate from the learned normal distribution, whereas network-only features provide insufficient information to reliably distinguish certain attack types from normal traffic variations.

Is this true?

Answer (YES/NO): YES